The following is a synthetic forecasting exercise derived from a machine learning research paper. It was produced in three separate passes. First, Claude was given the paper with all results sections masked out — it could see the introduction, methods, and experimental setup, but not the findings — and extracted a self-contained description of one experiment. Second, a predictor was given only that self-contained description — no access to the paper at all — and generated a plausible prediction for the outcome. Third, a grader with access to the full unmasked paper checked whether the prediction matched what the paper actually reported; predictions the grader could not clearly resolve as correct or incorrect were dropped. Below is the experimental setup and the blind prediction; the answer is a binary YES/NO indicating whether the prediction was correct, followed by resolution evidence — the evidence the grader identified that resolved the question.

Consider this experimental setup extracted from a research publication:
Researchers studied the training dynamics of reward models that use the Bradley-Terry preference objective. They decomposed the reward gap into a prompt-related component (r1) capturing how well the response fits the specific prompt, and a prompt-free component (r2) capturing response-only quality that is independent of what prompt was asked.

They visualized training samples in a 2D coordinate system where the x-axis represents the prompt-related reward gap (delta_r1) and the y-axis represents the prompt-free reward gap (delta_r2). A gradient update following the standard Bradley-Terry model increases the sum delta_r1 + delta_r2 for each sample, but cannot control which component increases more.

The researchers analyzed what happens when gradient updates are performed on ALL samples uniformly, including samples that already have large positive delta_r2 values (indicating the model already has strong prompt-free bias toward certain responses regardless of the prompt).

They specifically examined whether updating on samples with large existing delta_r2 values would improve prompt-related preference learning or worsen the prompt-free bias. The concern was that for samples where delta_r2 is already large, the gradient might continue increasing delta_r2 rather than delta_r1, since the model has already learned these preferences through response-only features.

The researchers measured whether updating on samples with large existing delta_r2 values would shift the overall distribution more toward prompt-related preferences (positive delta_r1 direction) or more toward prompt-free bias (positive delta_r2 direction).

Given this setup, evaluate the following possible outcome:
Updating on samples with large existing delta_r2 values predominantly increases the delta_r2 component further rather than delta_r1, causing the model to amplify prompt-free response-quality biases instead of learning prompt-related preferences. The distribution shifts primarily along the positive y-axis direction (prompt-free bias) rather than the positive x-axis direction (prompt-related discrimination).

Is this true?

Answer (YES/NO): NO